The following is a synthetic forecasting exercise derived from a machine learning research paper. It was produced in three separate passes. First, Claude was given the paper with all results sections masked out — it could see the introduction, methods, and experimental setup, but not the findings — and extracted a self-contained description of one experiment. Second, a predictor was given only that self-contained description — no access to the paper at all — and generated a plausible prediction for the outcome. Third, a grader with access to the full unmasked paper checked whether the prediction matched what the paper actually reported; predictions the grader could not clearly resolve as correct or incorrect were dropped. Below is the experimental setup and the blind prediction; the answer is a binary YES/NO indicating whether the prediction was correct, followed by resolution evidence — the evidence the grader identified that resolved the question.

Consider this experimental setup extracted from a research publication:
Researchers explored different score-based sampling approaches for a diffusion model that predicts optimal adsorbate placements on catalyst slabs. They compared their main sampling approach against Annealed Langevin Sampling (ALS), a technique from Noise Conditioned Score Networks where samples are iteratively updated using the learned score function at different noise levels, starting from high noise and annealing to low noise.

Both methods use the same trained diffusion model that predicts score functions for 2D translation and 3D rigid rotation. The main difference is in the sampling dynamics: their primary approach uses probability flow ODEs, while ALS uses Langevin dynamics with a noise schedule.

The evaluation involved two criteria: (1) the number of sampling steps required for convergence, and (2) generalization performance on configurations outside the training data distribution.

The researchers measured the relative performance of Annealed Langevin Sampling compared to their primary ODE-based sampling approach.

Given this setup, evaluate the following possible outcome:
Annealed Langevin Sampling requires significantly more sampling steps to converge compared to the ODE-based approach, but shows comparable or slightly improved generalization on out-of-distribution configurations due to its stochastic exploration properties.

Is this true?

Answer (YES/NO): NO